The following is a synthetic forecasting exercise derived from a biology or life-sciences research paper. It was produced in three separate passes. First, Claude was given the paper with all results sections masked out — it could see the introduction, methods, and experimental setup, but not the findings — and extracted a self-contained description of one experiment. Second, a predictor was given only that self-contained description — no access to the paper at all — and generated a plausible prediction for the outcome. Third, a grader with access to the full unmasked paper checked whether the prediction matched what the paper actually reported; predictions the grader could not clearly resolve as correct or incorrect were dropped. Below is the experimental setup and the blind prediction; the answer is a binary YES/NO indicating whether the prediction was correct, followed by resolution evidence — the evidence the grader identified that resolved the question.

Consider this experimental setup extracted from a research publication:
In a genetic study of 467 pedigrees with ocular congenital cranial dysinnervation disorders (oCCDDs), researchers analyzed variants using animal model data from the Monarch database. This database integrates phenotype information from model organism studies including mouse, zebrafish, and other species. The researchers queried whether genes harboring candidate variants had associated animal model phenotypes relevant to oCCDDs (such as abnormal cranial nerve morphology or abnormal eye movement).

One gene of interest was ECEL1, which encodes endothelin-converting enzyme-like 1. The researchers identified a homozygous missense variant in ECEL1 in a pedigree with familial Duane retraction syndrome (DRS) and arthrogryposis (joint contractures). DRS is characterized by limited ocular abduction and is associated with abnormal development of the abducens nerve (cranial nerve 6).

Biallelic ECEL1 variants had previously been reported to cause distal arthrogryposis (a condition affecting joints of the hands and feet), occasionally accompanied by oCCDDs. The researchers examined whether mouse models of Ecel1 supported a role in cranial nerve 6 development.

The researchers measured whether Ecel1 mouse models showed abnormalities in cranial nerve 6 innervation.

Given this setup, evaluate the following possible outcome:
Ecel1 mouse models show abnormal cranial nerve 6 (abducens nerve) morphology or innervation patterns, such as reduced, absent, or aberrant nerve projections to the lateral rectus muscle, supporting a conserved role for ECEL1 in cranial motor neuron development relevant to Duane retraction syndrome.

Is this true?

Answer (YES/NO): YES